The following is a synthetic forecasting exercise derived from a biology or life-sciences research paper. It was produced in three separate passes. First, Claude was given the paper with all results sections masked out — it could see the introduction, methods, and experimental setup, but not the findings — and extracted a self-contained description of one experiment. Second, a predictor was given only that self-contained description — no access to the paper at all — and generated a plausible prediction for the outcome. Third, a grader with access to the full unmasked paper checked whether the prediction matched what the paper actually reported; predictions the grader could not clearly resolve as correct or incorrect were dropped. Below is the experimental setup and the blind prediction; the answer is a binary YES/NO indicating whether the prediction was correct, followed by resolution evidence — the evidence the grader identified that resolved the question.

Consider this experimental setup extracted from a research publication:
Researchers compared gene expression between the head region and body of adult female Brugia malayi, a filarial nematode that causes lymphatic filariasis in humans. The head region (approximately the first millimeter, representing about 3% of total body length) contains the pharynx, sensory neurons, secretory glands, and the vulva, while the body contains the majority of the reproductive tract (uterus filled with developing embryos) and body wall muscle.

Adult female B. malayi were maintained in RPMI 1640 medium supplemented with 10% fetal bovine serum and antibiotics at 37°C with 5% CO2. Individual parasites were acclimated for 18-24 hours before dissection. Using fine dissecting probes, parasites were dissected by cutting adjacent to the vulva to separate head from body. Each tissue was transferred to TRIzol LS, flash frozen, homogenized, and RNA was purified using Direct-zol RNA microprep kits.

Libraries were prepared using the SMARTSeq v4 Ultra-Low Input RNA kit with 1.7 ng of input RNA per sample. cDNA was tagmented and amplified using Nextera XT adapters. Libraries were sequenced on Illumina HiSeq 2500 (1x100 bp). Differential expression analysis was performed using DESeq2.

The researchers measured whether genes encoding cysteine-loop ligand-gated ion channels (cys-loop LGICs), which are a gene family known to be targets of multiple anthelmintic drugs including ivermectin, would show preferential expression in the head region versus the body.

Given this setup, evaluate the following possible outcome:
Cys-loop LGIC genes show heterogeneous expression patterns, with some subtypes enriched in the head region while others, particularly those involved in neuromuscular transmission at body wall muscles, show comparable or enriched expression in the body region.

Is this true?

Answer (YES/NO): NO